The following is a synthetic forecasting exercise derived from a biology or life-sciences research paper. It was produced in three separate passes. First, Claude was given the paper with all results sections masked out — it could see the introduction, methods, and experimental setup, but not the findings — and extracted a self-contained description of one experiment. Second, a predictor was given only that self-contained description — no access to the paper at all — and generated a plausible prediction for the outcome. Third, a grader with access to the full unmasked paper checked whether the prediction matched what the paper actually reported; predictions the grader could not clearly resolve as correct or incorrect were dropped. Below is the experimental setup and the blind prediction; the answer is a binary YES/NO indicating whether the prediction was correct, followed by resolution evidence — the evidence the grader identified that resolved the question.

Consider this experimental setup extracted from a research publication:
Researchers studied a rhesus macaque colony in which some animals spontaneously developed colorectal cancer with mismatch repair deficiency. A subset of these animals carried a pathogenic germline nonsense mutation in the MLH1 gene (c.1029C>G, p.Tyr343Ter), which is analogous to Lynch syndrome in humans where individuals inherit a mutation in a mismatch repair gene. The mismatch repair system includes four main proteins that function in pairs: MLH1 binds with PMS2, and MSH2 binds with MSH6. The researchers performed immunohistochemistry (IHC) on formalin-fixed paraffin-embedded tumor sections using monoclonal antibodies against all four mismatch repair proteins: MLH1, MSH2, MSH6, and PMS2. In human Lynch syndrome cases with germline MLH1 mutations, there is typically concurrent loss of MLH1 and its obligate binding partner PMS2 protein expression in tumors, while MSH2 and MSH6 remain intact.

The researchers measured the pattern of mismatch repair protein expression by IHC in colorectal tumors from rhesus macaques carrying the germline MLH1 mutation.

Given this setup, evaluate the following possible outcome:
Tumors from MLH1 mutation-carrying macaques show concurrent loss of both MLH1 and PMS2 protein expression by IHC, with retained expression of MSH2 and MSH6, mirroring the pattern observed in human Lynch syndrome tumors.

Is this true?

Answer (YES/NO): YES